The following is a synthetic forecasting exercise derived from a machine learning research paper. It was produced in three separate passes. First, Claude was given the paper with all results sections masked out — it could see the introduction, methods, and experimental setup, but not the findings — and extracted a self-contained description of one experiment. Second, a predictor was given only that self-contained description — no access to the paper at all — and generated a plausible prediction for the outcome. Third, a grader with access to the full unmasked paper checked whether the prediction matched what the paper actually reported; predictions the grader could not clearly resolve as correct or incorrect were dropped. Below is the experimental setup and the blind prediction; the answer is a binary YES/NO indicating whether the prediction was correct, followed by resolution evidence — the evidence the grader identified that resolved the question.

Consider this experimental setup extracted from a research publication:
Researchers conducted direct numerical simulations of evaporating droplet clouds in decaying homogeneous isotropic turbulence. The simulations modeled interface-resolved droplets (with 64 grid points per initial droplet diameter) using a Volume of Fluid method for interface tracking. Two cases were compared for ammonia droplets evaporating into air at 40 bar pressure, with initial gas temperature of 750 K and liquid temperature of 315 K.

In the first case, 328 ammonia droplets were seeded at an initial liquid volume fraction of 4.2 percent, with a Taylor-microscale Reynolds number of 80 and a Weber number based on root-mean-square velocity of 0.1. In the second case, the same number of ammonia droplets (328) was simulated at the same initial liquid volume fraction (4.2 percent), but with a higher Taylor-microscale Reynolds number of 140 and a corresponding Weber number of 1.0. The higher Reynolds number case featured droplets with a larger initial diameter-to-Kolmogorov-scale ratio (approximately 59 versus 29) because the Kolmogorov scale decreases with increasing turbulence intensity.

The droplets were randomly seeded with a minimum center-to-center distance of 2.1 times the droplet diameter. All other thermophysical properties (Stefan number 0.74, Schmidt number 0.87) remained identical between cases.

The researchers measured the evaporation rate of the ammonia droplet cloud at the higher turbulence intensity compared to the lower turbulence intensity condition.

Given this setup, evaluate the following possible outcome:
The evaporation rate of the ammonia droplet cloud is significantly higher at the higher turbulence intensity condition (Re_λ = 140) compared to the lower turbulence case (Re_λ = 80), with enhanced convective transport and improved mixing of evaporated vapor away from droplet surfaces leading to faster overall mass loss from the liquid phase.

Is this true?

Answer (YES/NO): NO